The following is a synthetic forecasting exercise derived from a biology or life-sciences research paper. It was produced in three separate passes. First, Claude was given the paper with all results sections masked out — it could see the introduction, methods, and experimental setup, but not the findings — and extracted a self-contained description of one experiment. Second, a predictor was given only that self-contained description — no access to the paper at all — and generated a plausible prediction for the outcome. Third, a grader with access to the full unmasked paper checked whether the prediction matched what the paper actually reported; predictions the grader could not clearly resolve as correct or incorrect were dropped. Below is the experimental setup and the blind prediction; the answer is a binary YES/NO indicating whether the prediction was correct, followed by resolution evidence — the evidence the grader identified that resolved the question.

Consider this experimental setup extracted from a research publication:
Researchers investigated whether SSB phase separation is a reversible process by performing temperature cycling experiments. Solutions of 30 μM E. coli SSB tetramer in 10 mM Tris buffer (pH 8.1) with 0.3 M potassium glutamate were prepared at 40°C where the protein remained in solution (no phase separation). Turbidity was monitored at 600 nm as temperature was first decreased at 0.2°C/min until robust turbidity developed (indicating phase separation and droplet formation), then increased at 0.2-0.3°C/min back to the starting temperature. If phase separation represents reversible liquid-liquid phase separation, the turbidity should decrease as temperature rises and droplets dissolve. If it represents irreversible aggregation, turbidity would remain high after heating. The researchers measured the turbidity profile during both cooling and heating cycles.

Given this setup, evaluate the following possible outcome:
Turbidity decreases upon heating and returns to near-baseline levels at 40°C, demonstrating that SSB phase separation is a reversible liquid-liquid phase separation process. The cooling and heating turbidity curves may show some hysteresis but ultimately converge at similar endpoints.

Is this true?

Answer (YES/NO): NO